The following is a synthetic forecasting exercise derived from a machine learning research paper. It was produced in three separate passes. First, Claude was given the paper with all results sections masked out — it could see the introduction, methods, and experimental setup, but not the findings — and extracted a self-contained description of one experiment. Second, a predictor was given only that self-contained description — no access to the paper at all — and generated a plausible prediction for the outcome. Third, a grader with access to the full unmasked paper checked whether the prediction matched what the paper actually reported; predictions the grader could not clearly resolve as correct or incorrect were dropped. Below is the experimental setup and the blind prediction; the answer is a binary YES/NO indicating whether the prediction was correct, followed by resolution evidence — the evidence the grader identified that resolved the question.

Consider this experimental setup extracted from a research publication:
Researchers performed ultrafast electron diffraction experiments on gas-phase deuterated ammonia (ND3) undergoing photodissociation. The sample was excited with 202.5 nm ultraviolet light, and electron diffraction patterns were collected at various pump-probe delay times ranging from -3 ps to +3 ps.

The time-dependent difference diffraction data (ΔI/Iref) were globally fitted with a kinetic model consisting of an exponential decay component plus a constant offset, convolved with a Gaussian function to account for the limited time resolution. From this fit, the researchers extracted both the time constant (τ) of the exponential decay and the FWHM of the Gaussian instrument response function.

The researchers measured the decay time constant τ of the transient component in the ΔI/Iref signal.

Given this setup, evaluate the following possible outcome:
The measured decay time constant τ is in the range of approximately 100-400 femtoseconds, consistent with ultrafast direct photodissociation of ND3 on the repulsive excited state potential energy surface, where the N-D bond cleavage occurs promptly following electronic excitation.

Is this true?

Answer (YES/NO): YES